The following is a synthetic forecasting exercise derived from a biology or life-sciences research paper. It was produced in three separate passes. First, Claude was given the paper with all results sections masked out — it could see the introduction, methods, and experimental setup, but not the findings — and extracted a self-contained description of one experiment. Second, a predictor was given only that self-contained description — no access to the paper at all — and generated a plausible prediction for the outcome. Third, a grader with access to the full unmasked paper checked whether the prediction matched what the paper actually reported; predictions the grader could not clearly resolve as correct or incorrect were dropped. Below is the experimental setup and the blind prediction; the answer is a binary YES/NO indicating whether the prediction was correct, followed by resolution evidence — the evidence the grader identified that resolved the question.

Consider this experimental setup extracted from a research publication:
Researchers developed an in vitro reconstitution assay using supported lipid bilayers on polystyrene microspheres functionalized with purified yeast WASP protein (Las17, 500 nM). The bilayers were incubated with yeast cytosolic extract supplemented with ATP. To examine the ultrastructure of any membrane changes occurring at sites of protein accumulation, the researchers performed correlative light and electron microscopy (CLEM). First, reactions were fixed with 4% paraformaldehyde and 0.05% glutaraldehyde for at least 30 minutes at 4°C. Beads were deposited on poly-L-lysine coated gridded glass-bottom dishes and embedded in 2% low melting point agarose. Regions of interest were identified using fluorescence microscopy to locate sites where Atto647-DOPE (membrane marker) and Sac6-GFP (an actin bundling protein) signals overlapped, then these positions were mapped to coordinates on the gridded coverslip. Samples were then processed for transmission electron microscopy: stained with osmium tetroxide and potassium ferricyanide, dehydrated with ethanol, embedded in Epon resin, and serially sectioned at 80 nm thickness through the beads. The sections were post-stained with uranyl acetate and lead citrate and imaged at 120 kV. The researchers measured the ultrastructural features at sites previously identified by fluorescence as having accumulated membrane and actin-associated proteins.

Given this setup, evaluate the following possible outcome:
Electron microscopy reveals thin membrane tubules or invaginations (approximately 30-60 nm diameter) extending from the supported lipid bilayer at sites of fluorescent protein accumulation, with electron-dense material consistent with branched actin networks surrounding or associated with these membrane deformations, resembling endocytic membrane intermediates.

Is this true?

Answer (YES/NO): NO